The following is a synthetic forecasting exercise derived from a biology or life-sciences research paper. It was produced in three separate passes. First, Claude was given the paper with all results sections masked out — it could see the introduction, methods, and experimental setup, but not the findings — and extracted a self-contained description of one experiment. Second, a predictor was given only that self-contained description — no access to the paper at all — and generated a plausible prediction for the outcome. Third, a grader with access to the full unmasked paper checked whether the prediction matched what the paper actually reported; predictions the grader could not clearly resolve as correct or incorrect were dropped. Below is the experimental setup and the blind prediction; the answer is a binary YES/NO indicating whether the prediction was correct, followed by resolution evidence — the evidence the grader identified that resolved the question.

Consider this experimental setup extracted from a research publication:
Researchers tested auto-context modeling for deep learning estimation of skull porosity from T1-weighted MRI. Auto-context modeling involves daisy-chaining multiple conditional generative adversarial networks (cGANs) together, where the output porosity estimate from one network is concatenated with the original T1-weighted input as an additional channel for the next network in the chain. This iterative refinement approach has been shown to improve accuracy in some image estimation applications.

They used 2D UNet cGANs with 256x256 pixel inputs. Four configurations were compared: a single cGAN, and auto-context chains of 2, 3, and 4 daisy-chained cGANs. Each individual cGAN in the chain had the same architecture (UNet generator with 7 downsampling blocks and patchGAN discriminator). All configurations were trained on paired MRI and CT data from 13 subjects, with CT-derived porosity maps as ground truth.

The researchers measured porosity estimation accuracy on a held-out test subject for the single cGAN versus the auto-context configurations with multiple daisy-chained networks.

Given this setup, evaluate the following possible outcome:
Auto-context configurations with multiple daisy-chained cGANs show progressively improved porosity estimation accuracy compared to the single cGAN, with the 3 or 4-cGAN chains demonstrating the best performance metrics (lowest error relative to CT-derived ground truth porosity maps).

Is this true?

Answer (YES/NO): NO